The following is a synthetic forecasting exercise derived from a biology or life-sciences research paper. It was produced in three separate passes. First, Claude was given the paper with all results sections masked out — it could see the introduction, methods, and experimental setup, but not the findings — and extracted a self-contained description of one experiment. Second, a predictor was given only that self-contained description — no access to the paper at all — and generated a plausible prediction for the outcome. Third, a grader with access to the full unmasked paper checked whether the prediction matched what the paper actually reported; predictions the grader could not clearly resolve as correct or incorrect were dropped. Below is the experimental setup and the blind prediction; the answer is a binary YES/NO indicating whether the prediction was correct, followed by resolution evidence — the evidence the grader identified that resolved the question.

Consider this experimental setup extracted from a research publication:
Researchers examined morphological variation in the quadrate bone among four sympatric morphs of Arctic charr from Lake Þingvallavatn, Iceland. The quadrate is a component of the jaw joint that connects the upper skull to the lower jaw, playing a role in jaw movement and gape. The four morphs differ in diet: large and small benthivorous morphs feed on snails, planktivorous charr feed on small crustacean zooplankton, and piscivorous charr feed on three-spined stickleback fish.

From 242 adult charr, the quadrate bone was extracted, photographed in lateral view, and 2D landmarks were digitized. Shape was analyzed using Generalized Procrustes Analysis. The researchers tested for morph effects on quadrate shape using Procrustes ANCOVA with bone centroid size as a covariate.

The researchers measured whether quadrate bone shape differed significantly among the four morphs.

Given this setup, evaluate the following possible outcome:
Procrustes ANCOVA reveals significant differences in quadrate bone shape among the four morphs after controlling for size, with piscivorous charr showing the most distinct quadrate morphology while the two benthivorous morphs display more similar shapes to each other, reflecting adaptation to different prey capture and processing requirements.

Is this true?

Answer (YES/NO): NO